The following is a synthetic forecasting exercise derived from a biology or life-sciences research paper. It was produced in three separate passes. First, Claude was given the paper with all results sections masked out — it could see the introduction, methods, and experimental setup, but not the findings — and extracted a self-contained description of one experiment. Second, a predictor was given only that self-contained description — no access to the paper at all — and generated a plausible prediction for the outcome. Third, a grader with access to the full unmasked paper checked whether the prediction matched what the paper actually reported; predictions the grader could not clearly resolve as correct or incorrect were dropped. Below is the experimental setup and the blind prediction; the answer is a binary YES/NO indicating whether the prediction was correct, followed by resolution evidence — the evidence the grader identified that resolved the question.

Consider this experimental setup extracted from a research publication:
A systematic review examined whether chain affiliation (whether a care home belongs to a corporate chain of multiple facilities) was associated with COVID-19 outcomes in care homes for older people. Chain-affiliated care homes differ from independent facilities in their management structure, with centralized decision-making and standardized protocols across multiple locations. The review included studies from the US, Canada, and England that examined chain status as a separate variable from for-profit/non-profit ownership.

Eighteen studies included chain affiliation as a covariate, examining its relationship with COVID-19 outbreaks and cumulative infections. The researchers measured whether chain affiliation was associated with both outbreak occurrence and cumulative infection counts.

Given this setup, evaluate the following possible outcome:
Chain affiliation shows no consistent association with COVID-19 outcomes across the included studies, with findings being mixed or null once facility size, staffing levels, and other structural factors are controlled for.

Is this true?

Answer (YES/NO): NO